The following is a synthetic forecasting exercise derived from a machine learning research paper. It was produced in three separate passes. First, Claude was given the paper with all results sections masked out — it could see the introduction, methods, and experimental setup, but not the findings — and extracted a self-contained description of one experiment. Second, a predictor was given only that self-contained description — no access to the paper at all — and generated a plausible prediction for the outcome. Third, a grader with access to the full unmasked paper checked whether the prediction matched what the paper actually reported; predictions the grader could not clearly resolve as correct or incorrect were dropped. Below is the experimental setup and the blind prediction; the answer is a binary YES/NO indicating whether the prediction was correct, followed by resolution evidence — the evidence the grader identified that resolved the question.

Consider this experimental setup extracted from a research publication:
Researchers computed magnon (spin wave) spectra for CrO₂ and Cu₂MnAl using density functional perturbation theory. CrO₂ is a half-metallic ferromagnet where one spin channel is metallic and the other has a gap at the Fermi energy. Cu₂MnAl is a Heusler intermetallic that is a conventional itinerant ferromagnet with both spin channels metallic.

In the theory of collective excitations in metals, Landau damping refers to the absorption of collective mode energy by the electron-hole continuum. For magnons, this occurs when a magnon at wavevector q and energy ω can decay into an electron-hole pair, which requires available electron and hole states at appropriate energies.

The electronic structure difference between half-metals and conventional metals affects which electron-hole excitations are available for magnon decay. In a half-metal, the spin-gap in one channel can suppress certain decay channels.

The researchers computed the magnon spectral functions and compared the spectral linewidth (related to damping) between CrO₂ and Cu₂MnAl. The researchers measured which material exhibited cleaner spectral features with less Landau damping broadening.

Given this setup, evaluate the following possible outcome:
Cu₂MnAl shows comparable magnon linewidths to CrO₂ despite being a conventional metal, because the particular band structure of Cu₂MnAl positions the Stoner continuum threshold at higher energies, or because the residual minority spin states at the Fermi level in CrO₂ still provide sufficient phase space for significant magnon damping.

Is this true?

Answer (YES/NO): NO